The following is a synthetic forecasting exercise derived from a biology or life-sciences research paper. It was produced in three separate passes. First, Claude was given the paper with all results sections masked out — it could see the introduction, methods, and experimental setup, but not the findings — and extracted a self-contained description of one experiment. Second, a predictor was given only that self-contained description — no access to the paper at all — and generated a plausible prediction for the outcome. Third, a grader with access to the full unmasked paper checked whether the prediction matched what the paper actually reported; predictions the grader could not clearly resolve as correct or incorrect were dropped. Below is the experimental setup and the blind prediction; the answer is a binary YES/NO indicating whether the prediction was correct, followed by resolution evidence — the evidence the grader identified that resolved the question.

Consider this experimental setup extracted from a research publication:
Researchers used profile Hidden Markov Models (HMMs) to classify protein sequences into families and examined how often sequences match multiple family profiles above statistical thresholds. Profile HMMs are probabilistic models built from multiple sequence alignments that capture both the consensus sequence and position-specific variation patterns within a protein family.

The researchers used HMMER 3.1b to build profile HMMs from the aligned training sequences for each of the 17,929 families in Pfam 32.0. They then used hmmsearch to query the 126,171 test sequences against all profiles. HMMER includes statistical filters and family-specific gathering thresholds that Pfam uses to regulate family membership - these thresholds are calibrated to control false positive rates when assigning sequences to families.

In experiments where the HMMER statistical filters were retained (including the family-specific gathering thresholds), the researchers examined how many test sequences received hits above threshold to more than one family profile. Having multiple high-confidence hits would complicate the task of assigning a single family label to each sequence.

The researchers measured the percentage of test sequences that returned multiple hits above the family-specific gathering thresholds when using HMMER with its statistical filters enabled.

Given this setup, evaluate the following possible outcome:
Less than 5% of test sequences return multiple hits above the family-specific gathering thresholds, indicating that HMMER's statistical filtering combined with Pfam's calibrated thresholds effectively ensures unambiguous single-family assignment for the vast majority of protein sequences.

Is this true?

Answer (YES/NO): NO